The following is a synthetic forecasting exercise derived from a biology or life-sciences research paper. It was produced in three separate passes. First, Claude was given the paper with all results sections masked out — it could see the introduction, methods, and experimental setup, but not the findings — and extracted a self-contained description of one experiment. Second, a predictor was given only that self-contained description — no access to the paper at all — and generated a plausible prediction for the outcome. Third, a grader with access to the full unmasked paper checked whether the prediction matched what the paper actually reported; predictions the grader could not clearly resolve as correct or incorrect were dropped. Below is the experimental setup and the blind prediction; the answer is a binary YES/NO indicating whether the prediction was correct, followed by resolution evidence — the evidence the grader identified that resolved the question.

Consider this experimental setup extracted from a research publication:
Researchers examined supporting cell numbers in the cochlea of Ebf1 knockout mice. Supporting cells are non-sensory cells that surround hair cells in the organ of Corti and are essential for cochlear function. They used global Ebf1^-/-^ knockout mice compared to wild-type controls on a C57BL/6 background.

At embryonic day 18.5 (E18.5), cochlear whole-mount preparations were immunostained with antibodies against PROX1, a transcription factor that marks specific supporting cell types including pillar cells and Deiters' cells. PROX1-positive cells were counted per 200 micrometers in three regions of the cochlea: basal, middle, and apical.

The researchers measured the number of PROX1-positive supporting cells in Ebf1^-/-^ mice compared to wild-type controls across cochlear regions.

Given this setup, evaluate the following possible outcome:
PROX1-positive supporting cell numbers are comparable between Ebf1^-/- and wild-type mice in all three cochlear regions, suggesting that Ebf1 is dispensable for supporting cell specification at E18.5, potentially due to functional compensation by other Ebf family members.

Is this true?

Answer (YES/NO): NO